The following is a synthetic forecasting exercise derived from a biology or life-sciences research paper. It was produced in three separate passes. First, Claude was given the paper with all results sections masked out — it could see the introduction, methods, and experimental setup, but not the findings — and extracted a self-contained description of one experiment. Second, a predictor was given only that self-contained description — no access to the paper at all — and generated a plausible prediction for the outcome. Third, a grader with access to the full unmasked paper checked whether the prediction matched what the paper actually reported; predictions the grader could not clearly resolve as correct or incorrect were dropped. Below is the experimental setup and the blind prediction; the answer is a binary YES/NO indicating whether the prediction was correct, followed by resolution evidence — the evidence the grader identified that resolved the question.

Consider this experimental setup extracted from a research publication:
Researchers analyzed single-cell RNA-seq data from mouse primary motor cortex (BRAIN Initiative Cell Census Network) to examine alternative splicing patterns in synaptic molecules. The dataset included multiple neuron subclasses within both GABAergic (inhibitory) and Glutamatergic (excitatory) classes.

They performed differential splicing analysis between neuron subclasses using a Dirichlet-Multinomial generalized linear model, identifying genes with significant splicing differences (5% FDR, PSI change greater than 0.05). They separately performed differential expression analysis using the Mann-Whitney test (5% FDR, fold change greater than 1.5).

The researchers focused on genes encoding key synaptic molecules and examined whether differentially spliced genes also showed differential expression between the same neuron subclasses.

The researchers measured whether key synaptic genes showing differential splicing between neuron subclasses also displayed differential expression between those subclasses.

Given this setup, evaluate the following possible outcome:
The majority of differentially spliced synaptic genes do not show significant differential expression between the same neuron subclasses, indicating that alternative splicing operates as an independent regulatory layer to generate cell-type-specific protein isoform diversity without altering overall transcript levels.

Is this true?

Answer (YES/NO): YES